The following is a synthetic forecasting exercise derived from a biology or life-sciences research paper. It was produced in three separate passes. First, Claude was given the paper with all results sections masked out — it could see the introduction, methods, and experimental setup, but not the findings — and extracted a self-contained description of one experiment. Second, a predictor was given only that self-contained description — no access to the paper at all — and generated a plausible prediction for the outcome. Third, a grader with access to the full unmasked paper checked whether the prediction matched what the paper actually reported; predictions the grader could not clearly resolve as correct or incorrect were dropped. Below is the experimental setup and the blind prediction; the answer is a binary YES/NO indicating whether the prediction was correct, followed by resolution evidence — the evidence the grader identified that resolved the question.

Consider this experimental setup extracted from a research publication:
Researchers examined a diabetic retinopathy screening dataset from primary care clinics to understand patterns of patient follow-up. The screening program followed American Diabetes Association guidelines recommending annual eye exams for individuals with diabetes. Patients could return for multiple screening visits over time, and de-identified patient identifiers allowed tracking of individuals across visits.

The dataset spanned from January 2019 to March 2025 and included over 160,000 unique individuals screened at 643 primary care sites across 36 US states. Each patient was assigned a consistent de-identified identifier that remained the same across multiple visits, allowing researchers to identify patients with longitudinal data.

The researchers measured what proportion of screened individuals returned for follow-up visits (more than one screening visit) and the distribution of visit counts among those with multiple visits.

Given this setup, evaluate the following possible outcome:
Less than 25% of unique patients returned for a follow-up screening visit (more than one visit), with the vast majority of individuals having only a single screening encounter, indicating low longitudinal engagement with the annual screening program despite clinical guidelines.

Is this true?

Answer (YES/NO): YES